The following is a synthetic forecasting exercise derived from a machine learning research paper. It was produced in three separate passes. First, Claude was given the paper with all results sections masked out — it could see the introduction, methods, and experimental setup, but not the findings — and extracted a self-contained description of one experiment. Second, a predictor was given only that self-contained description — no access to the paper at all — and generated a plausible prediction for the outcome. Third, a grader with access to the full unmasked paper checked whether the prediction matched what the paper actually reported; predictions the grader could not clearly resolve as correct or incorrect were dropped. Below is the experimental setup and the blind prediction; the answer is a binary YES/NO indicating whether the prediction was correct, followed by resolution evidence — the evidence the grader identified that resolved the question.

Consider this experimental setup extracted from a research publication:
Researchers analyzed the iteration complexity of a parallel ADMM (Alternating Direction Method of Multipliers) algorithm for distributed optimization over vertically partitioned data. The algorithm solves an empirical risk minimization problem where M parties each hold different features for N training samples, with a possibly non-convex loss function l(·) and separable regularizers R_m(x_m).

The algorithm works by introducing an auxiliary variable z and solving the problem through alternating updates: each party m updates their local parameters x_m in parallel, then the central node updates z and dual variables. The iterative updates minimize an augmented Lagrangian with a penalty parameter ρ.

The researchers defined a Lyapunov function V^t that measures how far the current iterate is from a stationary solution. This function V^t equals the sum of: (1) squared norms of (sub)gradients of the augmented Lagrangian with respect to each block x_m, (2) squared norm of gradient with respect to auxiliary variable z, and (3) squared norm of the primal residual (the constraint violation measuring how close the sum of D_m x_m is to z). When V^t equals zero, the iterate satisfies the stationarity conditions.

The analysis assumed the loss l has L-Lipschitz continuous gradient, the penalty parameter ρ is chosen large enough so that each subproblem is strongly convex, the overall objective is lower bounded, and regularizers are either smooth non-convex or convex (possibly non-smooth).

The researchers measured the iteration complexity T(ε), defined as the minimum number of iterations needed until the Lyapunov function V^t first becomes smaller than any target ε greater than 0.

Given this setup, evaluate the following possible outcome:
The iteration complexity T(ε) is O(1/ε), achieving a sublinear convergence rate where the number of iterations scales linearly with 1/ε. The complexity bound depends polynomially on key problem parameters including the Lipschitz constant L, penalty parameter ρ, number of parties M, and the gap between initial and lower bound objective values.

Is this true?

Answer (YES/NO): YES